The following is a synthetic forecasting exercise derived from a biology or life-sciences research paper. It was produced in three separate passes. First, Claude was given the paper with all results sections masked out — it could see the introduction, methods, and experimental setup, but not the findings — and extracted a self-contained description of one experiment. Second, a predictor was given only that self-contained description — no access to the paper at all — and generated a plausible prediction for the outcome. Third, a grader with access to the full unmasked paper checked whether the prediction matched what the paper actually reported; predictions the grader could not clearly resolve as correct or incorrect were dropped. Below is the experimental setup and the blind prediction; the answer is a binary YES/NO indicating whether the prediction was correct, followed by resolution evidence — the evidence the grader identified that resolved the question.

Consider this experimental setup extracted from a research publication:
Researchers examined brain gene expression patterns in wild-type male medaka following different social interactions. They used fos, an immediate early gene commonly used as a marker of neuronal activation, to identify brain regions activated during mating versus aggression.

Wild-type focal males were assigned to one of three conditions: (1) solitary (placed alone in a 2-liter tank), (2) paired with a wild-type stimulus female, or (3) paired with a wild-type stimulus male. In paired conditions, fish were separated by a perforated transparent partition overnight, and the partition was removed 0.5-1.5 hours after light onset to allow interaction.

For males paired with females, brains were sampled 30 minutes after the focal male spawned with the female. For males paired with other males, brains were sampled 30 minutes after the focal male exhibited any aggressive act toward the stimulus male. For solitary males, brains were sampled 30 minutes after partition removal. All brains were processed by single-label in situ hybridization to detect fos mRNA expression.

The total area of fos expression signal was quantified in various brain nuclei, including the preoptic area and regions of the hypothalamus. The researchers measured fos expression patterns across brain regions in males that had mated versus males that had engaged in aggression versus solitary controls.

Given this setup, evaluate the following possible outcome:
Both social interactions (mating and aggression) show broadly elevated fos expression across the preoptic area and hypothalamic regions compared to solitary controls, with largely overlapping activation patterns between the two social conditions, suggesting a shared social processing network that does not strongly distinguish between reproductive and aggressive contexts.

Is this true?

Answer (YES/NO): NO